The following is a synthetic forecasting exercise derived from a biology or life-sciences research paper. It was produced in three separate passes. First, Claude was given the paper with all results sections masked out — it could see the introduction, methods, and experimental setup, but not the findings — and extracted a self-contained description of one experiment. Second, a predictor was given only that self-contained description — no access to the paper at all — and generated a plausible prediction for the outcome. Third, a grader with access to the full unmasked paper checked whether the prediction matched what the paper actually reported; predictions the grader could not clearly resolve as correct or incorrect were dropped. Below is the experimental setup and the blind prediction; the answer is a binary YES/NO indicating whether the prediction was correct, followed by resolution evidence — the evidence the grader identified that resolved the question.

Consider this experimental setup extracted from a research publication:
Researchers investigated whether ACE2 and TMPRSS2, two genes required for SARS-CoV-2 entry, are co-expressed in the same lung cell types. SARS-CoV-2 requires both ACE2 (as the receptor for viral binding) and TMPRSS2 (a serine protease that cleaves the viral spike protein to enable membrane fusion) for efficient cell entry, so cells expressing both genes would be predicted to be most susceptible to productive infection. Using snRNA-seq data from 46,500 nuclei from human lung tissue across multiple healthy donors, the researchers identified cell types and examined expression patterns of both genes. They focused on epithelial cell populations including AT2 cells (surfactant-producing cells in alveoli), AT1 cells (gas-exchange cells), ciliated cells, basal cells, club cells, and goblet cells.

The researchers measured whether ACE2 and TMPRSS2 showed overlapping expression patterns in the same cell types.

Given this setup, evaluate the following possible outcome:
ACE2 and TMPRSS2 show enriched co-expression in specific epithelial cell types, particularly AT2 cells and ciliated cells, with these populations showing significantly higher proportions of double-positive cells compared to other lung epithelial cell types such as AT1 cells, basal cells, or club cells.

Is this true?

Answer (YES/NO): NO